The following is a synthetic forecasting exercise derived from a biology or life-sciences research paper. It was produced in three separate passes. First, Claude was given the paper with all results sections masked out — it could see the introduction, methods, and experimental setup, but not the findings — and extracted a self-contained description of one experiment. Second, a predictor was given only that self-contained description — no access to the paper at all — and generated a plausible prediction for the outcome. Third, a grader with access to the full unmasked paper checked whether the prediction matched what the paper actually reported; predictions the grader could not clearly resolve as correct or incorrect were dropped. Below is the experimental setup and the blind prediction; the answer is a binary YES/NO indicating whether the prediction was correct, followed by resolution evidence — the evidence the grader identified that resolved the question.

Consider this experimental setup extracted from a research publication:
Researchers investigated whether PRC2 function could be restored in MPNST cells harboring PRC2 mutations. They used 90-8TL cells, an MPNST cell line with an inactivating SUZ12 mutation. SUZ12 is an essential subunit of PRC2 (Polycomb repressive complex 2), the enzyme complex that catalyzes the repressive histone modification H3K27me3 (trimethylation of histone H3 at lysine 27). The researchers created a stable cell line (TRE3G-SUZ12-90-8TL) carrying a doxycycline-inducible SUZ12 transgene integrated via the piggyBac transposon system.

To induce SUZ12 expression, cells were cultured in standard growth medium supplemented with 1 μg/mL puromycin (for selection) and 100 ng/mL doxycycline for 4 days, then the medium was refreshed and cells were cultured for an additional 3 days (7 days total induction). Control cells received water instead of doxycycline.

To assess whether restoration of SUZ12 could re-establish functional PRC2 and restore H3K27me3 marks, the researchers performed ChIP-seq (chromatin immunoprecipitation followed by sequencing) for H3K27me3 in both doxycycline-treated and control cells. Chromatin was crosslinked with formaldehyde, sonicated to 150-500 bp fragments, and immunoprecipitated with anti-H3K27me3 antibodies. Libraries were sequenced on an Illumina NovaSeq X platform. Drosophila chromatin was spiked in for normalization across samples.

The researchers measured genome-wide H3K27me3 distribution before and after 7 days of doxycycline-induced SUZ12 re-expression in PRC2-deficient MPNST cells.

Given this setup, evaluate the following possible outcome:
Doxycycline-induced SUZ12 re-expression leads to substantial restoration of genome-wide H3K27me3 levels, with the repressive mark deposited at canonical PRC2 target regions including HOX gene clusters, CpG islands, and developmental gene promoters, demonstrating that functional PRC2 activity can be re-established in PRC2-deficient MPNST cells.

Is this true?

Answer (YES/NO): NO